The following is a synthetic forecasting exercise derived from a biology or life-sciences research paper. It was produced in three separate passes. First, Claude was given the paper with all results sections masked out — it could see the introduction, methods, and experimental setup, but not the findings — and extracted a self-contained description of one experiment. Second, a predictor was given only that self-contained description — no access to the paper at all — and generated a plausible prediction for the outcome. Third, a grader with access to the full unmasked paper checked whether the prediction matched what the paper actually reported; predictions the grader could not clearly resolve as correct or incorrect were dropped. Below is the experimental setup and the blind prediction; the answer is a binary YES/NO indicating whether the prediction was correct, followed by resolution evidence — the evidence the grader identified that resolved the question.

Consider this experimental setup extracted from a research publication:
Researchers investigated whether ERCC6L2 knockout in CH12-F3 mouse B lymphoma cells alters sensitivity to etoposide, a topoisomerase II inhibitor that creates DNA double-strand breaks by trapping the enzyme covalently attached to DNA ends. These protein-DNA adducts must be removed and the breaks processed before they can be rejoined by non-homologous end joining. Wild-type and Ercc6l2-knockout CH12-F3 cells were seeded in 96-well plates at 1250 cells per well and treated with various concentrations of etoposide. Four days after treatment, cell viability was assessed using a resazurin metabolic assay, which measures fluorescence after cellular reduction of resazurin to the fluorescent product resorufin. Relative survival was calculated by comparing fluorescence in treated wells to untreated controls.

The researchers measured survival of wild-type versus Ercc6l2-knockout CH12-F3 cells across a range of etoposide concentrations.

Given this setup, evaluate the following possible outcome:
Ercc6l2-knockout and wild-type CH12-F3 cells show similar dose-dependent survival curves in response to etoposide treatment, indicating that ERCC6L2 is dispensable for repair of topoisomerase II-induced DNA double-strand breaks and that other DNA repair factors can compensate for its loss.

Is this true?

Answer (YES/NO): NO